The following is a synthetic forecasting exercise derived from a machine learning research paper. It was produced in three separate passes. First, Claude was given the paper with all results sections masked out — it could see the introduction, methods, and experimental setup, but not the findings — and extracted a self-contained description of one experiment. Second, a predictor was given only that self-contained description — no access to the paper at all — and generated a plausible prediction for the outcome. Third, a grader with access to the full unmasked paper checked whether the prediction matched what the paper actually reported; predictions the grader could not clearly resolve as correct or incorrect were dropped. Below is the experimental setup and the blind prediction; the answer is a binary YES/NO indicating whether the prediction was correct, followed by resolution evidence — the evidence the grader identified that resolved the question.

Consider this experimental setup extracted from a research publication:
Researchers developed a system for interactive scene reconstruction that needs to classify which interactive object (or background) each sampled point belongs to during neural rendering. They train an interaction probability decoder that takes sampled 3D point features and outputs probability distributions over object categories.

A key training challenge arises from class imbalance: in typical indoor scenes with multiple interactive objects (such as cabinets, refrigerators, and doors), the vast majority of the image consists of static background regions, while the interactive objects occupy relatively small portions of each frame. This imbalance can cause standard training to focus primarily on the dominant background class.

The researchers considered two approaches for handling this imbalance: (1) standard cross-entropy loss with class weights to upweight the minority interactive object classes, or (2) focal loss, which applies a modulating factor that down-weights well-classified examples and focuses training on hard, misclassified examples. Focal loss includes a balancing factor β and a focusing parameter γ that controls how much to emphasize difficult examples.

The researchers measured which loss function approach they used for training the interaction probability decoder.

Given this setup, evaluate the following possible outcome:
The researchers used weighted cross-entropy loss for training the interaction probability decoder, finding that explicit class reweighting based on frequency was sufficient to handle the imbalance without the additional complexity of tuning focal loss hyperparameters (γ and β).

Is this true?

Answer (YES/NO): NO